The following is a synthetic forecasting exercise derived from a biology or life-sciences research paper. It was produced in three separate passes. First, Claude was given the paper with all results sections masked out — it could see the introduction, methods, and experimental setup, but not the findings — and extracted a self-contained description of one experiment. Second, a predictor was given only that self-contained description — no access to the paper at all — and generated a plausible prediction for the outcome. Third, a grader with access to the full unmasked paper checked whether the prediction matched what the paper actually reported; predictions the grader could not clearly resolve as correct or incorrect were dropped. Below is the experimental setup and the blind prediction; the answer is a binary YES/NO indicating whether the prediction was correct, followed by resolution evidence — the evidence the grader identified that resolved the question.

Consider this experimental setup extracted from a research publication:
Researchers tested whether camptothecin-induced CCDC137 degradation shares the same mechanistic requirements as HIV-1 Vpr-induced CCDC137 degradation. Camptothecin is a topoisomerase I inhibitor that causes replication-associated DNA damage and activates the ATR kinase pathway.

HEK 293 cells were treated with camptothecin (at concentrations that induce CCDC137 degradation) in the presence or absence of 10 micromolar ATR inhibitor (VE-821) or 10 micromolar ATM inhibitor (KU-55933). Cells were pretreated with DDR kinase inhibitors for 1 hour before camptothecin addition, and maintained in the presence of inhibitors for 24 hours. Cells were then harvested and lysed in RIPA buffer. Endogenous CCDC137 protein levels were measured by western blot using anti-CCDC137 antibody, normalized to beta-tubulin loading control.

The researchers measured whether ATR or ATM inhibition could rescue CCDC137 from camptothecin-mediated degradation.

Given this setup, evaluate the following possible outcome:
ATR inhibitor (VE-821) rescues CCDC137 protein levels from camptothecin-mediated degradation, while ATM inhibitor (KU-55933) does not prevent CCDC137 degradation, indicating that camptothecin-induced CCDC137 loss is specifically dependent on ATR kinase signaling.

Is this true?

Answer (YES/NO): NO